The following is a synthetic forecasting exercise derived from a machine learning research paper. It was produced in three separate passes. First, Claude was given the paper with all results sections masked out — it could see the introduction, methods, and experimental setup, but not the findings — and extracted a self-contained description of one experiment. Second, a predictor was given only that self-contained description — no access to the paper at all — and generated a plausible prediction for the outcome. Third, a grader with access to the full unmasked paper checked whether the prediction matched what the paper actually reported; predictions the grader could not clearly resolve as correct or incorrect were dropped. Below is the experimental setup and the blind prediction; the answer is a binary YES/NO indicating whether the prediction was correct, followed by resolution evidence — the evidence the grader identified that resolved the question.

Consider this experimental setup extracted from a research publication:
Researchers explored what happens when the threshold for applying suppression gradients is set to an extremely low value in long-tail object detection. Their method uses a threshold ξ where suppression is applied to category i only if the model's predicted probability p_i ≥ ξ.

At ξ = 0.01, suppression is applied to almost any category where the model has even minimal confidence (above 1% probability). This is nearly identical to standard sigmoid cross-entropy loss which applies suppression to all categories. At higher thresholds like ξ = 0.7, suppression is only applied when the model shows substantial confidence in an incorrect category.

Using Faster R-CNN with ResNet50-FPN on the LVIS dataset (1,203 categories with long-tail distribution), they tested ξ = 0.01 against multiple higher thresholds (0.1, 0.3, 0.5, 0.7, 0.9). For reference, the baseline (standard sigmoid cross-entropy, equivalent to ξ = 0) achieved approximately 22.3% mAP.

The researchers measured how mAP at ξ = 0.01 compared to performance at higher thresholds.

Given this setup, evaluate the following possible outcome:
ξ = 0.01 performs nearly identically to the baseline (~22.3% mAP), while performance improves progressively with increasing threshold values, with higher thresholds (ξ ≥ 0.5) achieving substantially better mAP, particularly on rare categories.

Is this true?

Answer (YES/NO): NO